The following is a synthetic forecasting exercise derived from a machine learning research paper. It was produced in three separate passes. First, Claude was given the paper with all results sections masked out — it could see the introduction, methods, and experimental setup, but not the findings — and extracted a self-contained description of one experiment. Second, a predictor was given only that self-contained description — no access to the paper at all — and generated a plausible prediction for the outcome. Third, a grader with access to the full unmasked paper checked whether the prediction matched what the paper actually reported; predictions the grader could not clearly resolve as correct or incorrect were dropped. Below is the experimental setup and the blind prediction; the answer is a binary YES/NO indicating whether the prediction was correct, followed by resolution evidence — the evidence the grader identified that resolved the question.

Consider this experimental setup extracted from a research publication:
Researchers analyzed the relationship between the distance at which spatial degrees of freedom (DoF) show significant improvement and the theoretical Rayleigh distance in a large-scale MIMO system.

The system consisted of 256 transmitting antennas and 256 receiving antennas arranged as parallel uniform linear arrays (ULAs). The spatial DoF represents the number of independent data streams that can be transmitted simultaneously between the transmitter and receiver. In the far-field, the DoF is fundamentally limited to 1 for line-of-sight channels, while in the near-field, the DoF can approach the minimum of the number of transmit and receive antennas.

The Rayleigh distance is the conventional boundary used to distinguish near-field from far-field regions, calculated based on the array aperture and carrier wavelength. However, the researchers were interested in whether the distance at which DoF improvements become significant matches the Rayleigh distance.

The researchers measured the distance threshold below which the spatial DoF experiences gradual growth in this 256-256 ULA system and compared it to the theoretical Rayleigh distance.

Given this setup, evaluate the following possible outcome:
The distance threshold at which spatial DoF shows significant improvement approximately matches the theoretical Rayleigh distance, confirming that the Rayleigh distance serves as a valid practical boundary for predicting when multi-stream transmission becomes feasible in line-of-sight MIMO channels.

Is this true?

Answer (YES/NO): NO